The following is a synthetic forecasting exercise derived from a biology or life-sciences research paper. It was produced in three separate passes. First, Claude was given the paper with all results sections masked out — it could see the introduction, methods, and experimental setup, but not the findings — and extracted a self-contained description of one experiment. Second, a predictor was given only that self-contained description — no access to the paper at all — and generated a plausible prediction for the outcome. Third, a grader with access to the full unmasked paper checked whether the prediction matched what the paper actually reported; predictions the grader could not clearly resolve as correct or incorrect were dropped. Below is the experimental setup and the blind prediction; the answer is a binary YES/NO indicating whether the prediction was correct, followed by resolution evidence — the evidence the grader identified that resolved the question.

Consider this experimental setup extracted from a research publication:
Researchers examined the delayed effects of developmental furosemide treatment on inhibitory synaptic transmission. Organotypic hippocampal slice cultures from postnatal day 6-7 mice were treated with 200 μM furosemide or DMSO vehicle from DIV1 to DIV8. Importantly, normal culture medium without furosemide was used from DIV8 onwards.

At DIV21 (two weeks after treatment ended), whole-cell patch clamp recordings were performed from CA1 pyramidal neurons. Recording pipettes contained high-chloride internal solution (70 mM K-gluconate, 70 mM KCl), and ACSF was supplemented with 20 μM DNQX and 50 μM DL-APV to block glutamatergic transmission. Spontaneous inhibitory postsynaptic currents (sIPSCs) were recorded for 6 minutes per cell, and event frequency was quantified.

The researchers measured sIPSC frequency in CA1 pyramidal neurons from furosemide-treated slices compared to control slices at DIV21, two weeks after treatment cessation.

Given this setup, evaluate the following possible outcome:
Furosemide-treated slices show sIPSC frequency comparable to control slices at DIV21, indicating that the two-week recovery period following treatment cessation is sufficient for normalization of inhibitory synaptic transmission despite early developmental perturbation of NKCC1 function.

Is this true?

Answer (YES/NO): NO